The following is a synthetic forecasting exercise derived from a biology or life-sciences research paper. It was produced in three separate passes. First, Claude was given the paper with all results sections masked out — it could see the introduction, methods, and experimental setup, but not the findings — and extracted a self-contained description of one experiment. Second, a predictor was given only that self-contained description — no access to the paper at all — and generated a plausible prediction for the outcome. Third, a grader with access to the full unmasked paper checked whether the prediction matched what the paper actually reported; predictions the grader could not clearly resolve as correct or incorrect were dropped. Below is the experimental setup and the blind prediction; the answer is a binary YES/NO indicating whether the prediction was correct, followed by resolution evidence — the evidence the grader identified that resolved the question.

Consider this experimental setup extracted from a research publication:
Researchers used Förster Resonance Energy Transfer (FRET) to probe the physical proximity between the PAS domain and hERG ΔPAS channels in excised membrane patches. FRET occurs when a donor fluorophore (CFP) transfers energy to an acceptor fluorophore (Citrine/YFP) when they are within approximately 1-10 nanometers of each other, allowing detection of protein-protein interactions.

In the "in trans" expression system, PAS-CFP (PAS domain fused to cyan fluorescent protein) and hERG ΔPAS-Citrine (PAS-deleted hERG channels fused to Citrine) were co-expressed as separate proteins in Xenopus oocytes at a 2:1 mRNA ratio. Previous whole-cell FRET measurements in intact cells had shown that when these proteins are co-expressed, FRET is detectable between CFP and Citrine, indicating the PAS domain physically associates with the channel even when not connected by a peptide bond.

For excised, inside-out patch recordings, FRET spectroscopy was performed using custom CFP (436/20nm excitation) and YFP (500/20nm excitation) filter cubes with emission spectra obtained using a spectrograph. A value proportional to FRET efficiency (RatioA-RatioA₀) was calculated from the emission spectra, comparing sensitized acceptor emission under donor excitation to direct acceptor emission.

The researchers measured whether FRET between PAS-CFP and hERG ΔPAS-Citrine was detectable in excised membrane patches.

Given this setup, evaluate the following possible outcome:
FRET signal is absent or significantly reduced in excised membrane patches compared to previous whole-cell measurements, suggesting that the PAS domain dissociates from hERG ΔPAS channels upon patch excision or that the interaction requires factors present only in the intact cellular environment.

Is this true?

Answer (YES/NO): NO